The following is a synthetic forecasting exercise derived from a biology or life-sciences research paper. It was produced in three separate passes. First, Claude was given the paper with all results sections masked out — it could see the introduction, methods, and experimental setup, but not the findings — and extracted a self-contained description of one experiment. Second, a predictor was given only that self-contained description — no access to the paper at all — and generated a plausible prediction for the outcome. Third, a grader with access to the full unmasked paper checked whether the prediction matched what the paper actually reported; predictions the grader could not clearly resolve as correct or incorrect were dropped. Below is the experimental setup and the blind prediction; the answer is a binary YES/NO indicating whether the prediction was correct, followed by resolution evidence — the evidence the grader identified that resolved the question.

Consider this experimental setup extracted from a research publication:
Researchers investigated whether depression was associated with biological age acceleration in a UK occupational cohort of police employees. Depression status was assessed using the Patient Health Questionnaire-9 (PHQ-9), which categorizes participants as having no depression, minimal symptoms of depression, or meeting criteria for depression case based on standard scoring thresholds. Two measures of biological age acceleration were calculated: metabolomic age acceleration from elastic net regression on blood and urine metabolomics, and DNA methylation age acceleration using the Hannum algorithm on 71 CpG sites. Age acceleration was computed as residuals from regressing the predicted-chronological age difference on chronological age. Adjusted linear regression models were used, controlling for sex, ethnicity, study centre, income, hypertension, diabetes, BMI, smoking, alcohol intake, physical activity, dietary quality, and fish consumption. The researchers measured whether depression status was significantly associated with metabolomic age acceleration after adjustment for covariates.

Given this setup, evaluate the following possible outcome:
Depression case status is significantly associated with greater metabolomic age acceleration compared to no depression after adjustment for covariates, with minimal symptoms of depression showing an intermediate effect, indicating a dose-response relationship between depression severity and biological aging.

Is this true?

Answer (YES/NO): NO